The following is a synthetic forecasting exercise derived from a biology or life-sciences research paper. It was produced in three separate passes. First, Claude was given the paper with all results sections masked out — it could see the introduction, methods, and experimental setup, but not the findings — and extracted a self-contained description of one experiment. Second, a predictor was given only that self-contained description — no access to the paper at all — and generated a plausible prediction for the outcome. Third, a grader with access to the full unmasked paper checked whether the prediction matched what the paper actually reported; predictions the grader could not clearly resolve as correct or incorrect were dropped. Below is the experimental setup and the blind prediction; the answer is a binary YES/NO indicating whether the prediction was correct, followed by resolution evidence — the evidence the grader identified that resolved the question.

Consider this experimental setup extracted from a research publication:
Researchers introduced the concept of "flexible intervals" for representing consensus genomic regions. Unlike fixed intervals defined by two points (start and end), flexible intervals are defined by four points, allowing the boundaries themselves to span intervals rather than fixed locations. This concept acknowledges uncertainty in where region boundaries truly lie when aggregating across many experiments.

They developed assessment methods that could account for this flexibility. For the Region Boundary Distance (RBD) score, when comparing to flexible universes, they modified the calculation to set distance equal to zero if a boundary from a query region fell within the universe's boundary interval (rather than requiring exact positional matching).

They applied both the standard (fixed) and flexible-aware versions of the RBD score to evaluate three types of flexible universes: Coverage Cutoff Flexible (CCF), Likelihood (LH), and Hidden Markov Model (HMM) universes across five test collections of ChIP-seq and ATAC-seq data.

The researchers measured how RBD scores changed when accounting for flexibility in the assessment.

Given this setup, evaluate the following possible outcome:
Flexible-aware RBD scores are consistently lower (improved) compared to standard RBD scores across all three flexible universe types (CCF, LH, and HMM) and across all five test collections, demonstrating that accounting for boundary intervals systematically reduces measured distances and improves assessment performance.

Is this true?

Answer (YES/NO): NO